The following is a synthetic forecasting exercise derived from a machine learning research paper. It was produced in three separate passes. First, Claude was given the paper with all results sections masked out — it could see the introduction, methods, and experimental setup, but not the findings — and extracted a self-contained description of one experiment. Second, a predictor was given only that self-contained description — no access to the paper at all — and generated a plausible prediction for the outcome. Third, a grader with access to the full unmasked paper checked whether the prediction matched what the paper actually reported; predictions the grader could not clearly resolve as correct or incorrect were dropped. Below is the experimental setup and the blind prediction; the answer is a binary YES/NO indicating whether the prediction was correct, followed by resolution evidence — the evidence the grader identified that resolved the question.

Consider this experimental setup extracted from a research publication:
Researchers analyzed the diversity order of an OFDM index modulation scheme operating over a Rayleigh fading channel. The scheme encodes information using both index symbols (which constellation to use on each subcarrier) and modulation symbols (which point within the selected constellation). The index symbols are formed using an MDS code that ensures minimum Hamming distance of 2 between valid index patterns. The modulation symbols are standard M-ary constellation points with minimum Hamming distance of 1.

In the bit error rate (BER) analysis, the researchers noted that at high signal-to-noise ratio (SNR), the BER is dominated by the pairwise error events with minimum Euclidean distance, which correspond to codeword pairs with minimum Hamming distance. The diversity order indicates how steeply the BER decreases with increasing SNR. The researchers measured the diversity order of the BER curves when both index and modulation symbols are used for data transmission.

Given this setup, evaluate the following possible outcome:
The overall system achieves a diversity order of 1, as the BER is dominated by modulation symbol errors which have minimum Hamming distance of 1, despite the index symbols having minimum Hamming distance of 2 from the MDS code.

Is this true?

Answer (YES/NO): YES